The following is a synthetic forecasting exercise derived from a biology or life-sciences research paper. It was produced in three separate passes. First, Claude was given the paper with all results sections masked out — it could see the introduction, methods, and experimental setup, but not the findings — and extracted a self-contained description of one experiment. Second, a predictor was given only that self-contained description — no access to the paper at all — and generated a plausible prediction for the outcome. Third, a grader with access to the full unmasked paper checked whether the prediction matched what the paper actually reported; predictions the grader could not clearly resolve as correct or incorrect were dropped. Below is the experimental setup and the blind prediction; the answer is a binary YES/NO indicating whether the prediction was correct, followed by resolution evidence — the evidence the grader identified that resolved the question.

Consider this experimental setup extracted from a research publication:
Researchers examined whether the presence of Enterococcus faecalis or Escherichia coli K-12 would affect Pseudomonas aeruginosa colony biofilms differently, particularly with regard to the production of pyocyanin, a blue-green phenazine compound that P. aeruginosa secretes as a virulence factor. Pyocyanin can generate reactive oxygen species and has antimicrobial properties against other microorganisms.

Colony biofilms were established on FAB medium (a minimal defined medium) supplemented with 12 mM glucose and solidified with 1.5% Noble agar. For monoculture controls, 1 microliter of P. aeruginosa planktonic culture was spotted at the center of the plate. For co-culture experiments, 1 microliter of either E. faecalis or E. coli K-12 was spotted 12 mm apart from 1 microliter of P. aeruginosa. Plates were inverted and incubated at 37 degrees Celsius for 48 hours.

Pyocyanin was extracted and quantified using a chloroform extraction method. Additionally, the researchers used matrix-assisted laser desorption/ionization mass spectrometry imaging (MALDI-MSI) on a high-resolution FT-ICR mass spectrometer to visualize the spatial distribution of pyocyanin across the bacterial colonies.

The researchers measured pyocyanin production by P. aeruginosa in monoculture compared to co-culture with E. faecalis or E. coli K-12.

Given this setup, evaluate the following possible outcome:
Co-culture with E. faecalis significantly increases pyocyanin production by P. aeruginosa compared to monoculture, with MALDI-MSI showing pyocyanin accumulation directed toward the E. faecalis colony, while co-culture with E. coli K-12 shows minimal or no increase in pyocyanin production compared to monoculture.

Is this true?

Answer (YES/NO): NO